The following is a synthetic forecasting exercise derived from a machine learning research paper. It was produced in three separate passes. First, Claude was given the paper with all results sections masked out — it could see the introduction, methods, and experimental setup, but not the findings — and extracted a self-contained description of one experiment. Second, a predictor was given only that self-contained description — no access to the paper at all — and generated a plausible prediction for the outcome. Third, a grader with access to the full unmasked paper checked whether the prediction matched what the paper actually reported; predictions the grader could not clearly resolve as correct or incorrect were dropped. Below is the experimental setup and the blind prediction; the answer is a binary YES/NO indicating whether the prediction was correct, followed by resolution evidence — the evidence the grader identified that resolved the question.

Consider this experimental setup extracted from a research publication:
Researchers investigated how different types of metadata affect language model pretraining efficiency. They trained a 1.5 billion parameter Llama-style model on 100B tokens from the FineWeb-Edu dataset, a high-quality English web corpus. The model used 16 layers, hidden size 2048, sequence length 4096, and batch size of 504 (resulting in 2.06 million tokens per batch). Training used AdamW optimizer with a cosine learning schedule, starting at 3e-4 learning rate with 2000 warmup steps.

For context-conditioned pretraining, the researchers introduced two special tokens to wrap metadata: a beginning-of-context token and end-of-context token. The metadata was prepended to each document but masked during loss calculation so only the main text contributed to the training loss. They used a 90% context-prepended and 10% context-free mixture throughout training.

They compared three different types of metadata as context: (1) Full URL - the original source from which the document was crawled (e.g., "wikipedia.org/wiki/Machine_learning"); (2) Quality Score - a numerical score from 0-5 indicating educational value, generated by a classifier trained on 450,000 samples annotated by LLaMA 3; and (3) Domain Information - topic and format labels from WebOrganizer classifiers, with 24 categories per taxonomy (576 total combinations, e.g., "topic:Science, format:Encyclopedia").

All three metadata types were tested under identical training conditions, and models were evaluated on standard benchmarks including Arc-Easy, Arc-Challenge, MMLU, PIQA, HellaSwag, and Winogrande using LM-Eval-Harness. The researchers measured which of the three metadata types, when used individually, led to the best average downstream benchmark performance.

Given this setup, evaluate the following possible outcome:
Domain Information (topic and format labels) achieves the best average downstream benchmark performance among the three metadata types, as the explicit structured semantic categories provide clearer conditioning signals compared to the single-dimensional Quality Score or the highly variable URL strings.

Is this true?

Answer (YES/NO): NO